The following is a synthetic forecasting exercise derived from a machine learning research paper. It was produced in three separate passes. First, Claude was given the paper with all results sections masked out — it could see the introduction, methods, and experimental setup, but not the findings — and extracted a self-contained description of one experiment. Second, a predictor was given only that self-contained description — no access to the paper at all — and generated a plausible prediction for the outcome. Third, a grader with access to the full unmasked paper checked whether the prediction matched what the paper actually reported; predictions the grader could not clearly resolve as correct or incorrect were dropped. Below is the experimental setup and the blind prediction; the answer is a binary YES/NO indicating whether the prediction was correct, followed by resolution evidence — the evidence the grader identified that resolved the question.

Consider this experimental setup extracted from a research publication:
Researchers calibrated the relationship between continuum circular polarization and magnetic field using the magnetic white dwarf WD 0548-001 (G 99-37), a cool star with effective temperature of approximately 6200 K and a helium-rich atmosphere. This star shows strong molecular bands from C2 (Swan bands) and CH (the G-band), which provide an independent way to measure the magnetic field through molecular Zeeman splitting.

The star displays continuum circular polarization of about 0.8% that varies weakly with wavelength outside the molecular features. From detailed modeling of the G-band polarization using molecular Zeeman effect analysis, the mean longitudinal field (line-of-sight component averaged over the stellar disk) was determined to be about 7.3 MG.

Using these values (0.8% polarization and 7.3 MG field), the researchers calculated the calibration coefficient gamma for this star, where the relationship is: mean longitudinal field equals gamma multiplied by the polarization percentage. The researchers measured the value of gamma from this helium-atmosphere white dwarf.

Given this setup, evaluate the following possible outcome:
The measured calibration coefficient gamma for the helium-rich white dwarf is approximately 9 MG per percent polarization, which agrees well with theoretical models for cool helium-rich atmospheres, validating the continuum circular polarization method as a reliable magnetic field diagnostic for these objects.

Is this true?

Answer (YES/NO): NO